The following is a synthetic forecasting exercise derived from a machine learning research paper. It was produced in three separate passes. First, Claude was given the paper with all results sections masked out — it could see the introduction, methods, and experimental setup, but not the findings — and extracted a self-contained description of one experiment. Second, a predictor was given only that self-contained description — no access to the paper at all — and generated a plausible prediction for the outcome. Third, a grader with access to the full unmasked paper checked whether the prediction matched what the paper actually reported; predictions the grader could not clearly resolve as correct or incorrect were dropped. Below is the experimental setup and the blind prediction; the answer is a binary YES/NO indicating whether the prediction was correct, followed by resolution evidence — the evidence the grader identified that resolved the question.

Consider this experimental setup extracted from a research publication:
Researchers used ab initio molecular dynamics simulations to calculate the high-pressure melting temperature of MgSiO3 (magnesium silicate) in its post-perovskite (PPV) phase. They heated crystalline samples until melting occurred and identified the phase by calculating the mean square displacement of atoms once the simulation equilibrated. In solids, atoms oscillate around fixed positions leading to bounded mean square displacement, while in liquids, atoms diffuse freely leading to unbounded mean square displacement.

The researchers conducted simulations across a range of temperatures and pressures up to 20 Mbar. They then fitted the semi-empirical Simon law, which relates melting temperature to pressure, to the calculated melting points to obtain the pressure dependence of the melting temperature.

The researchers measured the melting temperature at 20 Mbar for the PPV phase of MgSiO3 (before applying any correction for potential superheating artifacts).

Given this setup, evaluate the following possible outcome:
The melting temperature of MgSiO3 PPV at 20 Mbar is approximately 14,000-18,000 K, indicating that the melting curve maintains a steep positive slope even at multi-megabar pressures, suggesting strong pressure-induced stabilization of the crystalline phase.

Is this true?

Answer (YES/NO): YES